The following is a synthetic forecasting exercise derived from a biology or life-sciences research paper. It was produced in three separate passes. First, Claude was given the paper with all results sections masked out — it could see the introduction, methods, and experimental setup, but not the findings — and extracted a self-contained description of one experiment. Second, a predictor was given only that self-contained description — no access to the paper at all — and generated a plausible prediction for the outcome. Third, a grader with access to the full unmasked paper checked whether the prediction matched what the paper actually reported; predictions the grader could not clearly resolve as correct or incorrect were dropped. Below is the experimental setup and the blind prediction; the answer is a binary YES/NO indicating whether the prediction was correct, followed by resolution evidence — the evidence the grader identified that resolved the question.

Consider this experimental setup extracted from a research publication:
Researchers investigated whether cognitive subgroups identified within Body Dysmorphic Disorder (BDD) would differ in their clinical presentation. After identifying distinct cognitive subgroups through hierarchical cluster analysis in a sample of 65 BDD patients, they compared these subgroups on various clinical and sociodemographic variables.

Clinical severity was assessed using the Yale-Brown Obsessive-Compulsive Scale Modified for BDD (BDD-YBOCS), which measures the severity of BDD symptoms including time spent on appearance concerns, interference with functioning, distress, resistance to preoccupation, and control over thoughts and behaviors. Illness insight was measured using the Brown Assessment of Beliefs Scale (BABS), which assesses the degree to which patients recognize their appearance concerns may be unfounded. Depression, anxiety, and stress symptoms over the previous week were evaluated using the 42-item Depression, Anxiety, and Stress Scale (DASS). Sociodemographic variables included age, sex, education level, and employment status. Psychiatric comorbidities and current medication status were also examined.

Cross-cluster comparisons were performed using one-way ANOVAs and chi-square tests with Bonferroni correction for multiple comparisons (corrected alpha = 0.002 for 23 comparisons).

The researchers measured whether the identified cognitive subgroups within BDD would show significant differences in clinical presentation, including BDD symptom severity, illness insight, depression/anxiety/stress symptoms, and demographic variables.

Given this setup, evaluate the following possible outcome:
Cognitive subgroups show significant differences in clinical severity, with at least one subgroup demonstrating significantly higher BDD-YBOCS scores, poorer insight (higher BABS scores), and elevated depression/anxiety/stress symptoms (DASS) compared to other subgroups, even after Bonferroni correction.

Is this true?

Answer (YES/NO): NO